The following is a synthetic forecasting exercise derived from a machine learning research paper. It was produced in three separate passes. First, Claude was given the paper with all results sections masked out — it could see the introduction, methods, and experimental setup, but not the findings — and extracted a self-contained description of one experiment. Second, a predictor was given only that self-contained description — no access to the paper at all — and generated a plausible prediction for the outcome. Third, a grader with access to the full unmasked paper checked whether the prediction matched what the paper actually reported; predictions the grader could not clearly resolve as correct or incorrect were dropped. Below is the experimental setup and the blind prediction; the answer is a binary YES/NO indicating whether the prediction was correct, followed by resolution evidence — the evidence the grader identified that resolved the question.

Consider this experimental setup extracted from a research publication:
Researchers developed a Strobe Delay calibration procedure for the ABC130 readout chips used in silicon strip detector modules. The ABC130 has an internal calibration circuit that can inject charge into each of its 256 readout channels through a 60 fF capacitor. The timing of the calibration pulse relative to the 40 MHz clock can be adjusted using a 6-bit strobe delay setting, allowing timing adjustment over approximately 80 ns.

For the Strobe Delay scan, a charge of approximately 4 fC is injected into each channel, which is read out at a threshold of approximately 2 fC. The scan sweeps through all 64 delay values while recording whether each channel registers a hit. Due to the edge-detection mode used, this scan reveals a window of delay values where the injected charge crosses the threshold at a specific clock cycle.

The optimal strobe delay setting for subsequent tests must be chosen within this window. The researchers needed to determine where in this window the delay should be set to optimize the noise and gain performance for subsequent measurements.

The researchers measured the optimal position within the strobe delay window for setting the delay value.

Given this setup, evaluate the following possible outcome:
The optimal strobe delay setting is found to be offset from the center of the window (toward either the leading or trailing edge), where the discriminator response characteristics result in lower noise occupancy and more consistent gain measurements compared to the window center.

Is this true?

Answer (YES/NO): YES